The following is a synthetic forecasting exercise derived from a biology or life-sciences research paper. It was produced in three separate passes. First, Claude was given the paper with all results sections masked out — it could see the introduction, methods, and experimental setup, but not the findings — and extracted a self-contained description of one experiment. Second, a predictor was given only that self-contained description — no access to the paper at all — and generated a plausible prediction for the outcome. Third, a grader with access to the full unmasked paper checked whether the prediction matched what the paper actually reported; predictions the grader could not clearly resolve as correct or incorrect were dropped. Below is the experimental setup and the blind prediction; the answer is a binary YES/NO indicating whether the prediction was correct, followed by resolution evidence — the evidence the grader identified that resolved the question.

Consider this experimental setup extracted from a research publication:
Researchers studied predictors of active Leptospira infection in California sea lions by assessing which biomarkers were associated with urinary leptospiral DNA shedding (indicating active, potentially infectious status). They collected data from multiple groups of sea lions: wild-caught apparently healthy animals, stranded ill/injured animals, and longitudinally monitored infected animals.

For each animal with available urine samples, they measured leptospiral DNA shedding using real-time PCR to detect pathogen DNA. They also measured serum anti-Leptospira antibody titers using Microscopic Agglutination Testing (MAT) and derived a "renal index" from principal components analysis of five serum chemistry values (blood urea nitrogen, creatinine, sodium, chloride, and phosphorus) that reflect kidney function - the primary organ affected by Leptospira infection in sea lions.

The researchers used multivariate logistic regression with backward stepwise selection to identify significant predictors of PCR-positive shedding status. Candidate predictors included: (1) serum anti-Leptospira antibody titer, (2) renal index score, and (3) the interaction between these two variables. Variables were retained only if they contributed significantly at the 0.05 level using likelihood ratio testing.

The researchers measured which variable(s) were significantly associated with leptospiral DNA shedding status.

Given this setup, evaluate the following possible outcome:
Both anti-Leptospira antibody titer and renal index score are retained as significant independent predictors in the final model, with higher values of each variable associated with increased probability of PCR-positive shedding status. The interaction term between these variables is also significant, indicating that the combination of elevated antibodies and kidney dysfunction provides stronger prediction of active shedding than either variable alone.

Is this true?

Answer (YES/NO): NO